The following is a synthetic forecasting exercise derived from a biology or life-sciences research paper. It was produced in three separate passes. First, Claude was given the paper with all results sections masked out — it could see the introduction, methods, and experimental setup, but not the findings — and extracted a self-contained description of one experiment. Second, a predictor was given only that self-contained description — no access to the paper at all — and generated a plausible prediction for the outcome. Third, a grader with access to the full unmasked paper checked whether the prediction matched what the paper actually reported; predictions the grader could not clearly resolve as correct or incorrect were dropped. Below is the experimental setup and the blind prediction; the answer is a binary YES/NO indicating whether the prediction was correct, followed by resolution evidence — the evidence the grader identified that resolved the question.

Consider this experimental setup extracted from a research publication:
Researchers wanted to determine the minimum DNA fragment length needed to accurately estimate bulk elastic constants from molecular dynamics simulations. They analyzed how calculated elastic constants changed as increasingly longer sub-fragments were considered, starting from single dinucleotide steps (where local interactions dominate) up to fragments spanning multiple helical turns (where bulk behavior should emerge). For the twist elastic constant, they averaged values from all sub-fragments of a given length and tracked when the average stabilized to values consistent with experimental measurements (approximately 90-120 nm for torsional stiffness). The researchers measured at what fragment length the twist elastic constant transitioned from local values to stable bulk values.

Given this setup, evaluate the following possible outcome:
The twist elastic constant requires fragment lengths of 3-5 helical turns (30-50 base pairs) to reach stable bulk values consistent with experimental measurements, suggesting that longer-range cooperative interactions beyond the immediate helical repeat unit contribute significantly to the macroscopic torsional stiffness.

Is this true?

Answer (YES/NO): NO